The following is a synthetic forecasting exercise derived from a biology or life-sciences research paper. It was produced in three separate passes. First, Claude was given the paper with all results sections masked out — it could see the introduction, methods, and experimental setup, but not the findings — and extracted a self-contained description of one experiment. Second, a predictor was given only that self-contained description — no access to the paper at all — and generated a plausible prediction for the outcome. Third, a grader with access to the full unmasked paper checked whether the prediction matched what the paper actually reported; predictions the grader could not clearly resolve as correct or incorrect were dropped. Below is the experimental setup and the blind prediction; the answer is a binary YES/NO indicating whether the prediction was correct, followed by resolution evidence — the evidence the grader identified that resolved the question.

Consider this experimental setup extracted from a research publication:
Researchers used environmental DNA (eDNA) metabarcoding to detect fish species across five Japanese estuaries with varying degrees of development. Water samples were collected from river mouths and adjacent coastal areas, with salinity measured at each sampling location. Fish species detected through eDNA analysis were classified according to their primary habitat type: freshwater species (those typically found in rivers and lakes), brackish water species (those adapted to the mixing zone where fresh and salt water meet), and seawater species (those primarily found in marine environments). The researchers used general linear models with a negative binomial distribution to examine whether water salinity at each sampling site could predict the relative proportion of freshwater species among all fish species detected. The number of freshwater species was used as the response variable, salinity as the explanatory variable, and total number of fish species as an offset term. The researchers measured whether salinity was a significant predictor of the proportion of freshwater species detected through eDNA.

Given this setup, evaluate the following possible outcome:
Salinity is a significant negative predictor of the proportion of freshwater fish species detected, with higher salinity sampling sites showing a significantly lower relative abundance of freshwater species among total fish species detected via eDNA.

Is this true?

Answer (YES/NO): YES